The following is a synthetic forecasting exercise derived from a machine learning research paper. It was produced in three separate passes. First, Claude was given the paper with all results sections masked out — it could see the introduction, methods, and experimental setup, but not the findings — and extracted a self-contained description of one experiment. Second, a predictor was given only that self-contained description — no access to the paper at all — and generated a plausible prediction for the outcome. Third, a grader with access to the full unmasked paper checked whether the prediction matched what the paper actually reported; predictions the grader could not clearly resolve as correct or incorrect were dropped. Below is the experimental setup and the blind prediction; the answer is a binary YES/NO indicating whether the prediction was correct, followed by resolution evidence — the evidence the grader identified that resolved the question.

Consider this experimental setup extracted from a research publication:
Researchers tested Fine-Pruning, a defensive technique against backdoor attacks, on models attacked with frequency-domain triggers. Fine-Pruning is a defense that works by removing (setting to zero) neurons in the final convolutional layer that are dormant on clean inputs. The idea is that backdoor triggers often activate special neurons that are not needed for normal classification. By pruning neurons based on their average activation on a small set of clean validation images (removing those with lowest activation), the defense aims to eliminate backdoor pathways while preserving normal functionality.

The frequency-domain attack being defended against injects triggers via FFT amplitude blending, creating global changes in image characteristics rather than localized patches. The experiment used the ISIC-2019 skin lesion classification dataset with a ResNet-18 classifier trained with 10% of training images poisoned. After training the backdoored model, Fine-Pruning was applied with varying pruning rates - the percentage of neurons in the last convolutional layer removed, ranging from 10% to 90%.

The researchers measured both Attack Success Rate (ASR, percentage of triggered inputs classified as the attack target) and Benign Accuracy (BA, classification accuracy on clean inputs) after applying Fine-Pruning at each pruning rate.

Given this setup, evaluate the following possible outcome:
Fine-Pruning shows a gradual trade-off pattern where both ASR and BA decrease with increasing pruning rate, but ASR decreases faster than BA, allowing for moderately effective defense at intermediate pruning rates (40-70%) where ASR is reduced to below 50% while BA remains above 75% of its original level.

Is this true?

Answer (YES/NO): NO